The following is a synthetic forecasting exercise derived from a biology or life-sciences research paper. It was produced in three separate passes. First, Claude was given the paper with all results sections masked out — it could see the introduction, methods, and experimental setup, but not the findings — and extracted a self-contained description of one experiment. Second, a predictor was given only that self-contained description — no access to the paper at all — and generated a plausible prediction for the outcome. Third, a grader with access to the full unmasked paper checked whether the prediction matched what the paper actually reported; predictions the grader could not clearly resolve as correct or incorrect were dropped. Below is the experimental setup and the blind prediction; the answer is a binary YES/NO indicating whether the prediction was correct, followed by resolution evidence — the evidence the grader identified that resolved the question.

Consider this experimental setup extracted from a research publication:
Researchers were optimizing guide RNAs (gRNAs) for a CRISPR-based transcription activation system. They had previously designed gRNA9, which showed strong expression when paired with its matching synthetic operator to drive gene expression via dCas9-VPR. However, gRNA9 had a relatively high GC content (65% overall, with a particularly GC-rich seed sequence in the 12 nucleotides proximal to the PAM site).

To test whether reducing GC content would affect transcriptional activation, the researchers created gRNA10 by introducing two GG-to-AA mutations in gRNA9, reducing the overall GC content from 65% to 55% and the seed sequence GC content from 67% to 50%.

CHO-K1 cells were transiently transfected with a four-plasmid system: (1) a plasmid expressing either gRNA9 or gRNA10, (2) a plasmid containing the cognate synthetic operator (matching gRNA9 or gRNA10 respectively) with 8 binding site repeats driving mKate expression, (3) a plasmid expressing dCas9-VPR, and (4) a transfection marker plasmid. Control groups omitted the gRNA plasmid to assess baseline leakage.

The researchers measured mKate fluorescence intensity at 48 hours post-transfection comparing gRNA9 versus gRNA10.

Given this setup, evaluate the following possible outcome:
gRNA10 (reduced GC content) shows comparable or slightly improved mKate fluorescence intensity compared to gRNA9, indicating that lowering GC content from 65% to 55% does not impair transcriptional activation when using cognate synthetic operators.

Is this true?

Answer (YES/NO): NO